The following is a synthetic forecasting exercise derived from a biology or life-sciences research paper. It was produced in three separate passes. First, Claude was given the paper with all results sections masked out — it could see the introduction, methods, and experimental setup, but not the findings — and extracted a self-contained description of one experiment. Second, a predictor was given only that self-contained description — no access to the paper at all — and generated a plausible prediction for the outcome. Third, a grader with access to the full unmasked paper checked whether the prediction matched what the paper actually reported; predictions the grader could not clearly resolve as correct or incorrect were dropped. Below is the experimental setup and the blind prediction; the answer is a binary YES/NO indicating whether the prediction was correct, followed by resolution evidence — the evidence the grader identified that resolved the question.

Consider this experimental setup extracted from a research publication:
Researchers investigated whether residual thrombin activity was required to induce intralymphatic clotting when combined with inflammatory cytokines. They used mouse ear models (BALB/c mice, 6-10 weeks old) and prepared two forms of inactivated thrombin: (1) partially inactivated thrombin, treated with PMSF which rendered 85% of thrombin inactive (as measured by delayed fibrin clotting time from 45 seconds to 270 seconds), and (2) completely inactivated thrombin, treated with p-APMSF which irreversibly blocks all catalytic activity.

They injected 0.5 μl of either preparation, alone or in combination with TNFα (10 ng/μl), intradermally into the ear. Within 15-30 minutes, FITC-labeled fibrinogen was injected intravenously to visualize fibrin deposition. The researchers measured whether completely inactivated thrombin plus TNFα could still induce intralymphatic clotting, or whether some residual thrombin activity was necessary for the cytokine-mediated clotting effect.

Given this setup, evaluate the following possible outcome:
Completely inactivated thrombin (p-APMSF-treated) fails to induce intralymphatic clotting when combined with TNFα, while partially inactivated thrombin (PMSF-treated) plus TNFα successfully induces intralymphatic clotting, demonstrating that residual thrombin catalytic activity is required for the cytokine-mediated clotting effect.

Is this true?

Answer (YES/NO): NO